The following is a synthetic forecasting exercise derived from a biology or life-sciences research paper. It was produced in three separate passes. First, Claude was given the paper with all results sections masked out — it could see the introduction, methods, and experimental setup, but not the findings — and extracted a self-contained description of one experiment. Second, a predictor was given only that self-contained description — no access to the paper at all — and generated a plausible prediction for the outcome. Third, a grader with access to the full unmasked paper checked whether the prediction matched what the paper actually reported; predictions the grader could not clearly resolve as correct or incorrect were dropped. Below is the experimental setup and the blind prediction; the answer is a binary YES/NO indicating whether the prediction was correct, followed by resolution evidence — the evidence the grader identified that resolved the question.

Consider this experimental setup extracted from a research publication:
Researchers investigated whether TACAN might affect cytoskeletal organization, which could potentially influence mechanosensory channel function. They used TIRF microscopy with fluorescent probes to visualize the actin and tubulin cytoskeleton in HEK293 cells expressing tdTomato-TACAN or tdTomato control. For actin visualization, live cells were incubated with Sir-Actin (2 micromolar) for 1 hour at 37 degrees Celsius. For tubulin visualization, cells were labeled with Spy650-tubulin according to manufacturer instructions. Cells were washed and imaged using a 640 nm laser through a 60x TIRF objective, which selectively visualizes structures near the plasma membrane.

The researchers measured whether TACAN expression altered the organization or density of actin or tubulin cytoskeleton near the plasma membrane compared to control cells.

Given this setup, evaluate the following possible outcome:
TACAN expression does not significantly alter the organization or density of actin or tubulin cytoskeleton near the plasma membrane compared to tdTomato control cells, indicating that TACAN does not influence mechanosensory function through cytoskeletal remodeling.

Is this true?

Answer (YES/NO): YES